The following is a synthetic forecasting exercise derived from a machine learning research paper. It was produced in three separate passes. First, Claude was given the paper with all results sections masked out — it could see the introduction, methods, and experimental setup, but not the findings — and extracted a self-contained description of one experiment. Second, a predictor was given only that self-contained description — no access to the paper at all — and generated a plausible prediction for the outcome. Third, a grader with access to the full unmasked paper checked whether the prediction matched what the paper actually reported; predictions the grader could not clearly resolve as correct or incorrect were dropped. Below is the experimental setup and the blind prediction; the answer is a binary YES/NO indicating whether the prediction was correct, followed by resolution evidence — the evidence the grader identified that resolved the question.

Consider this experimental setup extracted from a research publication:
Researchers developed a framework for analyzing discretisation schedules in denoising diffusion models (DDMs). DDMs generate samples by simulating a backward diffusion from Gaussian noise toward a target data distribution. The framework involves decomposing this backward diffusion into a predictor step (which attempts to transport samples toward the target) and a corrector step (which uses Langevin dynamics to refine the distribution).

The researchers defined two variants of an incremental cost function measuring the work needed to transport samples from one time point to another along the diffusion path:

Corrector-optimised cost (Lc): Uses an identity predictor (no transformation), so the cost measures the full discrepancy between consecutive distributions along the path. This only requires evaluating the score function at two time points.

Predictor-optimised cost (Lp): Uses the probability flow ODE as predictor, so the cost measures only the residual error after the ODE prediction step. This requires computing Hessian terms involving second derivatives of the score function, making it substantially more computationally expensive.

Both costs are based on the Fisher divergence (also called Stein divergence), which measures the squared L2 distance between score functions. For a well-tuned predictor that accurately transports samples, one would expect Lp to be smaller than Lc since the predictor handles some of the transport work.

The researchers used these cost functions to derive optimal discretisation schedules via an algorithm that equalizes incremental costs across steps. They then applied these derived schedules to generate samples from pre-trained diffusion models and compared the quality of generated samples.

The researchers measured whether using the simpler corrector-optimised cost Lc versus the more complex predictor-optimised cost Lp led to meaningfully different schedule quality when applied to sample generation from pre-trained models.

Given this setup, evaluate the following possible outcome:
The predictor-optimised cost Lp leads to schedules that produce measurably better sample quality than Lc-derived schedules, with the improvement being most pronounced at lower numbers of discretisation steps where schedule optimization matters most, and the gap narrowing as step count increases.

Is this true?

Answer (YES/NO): NO